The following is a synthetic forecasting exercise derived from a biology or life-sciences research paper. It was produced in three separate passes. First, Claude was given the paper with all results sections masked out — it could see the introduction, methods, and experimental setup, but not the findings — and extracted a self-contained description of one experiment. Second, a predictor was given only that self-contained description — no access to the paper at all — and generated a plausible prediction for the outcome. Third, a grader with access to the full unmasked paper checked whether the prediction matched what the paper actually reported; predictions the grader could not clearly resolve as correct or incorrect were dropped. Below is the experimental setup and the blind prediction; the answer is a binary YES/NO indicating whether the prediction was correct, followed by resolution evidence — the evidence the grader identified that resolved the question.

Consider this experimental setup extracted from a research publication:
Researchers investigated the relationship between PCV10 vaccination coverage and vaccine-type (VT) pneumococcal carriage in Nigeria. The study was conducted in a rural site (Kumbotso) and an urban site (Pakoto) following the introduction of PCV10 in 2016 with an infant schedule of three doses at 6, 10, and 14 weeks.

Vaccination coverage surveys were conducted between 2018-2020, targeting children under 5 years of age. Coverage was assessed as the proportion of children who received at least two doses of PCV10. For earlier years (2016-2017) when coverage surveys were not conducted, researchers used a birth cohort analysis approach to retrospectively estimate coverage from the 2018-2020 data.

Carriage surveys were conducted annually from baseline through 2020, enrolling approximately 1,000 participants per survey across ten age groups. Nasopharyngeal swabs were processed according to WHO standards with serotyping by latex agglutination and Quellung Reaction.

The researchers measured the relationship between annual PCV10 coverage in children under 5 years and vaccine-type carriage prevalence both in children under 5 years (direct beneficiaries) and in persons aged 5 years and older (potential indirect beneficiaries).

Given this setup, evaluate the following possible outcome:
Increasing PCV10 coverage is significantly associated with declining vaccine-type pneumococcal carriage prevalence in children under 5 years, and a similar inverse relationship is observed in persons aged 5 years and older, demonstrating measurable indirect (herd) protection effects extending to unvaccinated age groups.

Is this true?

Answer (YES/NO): YES